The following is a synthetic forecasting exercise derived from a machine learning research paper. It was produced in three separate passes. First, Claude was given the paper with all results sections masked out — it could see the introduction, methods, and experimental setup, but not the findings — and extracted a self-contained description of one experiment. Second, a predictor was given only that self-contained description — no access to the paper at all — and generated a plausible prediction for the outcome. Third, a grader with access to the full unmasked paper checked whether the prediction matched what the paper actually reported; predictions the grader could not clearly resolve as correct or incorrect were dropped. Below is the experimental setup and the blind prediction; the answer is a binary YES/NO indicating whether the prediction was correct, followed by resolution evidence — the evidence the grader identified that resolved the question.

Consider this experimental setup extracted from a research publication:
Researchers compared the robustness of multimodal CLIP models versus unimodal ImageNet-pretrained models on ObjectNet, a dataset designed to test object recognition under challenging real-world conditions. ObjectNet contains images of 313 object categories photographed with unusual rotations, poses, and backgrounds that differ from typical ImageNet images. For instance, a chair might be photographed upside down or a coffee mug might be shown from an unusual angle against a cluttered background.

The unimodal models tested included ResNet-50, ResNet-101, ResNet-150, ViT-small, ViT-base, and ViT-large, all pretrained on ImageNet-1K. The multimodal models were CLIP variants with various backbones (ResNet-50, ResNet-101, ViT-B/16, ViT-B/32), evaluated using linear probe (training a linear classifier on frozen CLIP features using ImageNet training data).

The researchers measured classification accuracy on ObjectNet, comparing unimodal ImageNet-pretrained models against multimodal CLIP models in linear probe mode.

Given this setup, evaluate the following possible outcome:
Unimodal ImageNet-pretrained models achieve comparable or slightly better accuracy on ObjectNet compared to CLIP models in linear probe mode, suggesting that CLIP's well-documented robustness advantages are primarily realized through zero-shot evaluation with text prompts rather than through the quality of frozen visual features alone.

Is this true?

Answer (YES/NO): NO